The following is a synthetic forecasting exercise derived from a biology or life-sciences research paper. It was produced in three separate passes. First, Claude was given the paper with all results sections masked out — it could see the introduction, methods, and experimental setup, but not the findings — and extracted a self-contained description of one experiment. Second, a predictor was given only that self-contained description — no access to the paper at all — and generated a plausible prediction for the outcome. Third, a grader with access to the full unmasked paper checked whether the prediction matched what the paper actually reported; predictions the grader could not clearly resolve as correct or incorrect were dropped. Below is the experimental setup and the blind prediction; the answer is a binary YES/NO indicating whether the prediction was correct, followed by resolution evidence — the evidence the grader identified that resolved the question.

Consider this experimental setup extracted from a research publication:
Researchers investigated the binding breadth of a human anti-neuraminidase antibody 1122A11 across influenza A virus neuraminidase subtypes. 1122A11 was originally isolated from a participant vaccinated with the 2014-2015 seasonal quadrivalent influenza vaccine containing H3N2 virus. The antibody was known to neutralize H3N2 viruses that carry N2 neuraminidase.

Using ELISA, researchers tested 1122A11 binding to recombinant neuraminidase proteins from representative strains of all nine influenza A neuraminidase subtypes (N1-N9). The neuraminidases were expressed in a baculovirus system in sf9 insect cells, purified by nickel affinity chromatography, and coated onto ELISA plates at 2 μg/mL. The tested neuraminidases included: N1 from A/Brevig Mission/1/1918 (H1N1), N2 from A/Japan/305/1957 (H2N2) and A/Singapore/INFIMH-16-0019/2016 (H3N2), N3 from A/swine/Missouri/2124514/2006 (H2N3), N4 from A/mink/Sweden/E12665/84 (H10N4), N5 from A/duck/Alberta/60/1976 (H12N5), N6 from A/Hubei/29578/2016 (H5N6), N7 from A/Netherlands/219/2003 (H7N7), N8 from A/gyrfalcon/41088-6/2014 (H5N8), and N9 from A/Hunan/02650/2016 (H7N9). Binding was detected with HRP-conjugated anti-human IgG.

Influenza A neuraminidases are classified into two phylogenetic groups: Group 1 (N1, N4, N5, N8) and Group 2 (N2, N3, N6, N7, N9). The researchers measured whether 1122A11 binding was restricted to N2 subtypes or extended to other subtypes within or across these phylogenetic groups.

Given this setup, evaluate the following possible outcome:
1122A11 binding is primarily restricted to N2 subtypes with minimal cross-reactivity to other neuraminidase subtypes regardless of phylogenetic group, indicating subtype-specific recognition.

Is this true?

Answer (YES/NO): NO